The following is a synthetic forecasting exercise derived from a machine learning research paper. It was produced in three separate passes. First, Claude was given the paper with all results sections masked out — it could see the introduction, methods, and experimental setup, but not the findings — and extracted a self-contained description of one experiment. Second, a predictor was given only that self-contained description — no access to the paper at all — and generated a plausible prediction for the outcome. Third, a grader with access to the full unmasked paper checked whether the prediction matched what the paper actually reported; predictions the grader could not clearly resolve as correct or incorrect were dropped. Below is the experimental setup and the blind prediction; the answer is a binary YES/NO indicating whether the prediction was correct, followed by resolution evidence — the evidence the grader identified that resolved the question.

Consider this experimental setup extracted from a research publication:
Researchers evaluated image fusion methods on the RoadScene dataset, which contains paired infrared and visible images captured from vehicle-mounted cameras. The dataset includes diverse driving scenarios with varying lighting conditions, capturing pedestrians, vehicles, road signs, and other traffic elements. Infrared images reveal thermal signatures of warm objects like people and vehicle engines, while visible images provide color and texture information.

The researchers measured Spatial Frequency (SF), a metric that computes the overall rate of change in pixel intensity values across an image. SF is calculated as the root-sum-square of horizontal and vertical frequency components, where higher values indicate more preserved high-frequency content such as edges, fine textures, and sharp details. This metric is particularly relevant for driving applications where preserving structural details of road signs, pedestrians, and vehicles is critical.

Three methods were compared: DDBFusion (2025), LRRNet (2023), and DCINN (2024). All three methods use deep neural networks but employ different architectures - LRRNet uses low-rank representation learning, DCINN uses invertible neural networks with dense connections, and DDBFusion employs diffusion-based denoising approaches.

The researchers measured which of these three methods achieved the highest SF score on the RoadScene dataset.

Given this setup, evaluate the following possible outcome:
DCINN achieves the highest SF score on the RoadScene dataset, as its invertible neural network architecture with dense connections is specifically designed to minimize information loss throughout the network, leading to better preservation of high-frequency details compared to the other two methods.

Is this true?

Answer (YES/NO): NO